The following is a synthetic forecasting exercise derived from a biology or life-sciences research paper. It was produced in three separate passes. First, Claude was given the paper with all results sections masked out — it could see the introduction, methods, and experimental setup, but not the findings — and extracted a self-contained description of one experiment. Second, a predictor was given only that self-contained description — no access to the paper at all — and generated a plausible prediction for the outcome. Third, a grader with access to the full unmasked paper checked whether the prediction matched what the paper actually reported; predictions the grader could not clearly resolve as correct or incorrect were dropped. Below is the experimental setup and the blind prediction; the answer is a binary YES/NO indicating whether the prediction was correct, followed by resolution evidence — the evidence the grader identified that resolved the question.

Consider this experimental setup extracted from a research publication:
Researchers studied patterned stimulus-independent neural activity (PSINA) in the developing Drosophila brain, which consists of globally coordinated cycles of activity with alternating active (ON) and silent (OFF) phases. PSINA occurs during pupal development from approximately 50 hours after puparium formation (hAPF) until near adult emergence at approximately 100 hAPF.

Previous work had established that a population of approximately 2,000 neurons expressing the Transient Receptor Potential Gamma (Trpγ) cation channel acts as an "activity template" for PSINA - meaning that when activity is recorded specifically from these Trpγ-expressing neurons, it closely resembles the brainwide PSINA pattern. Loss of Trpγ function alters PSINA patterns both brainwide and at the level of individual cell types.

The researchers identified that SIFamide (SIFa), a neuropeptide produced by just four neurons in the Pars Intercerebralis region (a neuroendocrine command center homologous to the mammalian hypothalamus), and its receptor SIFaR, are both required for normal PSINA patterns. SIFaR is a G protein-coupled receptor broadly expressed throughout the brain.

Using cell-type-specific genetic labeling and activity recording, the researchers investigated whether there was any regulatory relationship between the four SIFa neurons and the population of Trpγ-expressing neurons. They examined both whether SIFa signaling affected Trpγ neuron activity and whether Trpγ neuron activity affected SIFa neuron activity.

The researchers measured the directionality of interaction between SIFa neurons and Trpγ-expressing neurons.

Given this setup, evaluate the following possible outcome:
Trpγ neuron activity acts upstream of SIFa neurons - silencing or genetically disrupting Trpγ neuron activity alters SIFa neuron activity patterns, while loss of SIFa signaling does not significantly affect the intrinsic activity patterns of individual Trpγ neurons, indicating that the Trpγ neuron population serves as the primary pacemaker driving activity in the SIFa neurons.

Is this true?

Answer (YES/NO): NO